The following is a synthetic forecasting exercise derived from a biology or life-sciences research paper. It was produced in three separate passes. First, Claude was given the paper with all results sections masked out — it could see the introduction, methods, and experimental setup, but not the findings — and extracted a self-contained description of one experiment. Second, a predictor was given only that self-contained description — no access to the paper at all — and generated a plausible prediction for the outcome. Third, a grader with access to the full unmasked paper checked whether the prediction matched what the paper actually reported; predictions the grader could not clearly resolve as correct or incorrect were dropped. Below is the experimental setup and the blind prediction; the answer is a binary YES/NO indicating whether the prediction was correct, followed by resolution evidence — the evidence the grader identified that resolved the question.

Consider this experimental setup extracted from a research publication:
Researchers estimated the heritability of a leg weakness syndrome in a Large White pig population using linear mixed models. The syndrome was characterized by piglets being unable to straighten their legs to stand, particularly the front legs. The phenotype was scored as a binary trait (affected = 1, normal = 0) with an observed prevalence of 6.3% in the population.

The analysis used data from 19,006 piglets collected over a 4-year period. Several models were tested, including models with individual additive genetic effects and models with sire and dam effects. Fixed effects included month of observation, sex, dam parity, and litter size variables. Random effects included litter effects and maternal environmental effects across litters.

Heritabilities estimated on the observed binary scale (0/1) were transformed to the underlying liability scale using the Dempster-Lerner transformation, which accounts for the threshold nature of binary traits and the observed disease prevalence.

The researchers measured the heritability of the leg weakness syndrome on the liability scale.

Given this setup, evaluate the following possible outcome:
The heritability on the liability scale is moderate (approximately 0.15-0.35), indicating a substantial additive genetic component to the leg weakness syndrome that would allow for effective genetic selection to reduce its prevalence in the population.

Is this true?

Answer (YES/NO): NO